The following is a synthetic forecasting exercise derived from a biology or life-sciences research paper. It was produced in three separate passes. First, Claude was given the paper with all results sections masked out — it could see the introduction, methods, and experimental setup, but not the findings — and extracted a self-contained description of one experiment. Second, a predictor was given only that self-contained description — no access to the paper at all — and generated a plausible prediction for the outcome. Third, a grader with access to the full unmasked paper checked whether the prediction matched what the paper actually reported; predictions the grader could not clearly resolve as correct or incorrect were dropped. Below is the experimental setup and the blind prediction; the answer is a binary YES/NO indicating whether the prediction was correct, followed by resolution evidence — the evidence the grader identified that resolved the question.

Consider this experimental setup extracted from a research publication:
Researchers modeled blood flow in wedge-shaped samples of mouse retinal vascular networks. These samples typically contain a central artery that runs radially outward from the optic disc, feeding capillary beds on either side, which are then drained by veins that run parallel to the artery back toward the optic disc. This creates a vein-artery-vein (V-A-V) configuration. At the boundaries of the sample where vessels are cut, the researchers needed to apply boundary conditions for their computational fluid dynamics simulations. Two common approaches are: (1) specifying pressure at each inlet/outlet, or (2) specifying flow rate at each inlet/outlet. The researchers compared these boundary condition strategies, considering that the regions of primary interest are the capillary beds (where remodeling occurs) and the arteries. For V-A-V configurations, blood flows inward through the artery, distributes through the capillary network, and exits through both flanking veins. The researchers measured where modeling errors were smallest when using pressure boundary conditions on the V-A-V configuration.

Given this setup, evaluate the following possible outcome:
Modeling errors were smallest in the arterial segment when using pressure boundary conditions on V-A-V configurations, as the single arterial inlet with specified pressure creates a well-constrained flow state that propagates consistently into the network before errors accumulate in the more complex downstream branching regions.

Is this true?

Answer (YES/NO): YES